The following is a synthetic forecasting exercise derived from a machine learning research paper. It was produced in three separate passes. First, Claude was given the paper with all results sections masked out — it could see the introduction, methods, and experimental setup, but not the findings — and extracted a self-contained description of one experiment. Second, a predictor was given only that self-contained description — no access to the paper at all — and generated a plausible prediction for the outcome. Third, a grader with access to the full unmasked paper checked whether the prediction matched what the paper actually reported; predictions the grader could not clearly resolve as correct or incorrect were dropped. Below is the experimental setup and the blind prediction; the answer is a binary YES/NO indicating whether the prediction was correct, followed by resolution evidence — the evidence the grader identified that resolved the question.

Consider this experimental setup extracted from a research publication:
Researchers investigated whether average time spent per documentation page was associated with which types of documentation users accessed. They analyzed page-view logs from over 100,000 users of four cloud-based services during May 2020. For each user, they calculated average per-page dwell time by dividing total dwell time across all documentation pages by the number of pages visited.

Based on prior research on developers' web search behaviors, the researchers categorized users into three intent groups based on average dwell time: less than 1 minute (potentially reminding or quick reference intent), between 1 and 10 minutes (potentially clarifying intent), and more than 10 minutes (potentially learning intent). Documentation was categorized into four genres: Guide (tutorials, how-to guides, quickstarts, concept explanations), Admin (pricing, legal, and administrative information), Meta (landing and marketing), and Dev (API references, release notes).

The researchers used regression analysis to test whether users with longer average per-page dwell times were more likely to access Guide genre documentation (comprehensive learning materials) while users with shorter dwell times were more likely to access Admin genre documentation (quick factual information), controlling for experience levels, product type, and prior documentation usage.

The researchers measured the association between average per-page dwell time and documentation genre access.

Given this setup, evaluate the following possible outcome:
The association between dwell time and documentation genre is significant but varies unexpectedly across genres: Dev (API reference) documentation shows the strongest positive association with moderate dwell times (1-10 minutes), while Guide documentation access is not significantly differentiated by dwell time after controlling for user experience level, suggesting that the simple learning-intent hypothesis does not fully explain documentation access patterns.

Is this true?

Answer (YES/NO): NO